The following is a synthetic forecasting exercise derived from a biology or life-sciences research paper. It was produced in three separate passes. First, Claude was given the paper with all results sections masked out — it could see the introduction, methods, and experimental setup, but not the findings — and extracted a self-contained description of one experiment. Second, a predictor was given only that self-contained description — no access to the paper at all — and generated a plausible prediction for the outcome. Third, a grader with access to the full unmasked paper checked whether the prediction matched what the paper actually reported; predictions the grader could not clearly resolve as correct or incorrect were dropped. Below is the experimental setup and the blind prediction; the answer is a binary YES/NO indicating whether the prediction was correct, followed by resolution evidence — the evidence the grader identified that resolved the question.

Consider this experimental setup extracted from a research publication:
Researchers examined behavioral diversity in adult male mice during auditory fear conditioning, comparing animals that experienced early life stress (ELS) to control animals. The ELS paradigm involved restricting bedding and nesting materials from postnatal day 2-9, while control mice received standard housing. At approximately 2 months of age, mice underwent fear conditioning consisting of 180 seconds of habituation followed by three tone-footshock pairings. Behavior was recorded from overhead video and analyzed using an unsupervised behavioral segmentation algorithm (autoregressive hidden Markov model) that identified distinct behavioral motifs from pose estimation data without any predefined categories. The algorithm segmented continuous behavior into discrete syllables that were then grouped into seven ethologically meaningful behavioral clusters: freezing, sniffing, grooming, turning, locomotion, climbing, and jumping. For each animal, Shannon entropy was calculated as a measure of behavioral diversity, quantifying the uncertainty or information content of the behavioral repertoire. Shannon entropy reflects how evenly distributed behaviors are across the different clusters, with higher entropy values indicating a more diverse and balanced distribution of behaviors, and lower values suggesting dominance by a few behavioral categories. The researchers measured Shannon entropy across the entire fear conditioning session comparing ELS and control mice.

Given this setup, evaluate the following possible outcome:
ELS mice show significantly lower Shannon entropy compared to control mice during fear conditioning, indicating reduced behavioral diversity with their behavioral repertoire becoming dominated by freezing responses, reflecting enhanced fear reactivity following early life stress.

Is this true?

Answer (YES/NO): NO